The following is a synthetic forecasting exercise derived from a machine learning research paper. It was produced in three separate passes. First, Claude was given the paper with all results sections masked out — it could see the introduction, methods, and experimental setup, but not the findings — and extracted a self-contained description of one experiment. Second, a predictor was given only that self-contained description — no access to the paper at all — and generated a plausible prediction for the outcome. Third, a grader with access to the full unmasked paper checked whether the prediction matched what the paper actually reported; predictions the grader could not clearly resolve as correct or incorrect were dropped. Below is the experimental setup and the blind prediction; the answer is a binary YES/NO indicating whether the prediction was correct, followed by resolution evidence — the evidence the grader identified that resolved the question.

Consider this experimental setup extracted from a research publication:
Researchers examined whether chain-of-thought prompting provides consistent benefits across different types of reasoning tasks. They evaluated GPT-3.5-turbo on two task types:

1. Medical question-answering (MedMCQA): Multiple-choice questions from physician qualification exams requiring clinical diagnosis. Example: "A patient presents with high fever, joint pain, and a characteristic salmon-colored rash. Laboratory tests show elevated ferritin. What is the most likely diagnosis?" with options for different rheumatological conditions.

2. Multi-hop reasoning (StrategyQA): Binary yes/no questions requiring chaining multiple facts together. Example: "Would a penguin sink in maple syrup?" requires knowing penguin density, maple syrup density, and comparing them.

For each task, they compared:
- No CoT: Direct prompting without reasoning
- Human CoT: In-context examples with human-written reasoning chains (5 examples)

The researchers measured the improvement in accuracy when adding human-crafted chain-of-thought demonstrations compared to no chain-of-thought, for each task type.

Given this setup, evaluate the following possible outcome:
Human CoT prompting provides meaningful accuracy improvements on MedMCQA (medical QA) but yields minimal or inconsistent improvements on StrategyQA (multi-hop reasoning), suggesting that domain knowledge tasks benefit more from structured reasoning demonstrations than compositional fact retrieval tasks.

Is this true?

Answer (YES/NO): NO